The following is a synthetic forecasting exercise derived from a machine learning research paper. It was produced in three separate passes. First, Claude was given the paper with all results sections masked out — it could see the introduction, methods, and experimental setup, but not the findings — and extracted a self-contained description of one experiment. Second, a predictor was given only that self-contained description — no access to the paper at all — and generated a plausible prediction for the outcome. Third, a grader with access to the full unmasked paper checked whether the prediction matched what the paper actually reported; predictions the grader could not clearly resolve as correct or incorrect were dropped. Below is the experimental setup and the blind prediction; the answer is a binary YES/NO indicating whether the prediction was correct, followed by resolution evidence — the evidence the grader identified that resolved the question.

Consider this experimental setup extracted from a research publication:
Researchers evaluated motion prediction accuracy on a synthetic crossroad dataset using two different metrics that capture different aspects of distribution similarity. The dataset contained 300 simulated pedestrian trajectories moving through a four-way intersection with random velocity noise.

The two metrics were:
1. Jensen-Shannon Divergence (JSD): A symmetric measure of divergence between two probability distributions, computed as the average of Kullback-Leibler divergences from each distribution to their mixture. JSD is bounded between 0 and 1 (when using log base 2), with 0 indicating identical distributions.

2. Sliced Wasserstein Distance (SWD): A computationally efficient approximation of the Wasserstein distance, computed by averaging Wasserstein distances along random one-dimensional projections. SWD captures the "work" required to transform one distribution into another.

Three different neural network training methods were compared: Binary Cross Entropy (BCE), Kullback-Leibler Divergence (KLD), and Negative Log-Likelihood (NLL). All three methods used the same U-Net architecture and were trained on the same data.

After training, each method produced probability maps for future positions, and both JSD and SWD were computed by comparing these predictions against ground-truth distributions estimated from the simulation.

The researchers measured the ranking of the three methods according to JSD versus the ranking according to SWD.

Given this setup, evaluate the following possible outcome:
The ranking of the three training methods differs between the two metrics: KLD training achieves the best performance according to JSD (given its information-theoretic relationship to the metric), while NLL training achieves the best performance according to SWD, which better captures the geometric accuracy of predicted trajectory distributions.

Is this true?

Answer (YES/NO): YES